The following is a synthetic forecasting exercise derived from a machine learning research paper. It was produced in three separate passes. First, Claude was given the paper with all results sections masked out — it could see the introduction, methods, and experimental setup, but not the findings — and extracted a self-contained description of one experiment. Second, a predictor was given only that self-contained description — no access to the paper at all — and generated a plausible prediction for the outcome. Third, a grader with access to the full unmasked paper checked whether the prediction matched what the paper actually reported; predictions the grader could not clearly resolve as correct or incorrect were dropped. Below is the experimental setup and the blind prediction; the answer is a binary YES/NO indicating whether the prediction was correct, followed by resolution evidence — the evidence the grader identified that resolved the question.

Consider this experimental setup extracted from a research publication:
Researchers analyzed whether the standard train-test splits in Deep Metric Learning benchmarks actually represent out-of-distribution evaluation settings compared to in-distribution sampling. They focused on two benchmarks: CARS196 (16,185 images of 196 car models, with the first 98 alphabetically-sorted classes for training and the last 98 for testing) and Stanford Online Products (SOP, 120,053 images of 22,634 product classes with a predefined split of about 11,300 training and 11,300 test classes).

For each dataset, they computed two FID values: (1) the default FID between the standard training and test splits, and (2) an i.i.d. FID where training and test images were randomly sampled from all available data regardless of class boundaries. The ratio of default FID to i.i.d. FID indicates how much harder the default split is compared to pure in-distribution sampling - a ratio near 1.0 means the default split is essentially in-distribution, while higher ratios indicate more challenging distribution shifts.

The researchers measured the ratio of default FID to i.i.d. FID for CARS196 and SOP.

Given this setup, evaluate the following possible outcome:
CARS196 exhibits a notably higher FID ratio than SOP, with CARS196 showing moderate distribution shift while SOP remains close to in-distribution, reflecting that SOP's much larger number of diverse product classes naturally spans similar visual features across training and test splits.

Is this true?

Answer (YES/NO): NO